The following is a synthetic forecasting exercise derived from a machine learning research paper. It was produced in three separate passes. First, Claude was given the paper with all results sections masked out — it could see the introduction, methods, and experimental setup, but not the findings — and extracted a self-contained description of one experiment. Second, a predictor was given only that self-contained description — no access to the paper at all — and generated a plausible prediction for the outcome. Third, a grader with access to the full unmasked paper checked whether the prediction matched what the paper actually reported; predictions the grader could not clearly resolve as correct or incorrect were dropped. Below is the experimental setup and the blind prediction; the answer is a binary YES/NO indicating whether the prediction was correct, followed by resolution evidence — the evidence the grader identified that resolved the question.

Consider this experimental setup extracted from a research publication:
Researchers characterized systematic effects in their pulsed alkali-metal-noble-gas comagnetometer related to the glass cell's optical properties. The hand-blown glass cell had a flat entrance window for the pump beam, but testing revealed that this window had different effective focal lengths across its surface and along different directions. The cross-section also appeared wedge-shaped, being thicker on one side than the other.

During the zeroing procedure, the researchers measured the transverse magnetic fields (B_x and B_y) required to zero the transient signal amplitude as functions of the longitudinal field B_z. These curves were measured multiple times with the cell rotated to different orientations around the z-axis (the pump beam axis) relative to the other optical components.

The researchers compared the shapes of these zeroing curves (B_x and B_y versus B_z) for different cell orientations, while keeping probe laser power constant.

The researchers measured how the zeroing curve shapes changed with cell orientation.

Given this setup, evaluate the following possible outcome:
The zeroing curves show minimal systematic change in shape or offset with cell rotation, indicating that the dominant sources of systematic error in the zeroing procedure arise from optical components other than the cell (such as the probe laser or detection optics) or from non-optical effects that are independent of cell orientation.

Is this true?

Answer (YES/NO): NO